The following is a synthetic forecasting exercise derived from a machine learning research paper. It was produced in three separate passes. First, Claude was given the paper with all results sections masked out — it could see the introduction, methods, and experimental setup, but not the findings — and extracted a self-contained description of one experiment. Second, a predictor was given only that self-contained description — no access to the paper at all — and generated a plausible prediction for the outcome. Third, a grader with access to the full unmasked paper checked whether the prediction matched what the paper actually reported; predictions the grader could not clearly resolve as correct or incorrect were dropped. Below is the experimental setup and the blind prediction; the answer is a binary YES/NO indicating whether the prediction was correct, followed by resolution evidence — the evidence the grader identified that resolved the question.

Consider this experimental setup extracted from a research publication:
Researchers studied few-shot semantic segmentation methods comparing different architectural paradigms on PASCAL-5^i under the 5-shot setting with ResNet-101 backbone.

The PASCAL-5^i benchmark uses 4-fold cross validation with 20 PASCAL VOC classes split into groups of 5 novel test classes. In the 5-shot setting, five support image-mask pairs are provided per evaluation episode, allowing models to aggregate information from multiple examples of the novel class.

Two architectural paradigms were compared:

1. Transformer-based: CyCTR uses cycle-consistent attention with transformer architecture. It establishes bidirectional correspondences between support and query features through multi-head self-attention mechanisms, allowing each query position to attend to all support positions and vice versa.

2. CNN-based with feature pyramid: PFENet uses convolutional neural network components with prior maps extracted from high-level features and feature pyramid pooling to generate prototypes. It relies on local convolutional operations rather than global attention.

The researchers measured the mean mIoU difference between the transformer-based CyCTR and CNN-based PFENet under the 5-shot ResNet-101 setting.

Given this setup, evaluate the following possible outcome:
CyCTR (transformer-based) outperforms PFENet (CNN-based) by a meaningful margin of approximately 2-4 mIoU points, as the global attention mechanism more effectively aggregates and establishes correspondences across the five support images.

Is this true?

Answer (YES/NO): NO